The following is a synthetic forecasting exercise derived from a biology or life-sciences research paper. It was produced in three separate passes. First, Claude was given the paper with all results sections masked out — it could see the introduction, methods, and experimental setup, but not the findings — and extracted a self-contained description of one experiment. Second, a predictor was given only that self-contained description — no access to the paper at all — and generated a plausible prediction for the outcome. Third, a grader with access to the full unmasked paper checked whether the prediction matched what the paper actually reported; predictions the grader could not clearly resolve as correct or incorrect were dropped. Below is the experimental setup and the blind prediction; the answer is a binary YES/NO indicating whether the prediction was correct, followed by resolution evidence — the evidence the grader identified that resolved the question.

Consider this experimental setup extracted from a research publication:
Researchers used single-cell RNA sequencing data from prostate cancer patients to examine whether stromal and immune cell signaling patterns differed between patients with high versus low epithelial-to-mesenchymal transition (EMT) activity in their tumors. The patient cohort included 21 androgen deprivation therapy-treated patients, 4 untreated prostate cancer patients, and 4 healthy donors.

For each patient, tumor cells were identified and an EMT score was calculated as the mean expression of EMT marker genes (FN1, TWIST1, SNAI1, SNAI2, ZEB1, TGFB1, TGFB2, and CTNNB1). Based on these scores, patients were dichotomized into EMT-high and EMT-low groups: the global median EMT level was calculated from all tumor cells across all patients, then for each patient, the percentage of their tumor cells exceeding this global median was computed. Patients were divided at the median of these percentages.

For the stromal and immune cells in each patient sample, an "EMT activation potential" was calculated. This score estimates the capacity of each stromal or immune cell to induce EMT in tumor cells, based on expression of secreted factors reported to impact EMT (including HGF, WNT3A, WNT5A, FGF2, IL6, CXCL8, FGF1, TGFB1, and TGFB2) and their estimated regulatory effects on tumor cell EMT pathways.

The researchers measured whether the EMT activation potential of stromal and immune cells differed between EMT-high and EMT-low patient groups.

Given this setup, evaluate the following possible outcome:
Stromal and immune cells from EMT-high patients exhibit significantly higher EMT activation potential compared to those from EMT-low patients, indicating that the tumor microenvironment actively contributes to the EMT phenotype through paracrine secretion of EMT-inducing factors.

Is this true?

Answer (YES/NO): YES